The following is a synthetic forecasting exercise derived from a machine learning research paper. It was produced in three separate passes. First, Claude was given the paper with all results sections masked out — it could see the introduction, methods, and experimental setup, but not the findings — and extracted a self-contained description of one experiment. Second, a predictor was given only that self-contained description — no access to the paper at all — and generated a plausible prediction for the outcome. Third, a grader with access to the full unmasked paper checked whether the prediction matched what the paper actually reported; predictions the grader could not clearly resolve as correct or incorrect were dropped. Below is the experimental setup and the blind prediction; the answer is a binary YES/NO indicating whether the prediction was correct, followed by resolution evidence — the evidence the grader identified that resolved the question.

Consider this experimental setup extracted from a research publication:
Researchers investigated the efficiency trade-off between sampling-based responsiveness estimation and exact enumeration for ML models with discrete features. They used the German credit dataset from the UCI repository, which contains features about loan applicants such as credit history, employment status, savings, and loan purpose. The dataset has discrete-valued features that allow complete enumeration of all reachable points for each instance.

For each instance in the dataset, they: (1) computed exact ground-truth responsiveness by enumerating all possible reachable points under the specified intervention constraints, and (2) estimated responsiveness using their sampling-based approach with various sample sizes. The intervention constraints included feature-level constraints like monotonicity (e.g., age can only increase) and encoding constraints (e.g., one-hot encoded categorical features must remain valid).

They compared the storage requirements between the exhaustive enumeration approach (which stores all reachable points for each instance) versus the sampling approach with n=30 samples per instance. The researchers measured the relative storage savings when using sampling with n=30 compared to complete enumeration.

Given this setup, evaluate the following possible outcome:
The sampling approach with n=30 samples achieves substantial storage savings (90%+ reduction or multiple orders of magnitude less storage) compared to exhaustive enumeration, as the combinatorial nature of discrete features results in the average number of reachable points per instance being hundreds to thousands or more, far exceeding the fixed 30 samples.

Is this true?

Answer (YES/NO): NO